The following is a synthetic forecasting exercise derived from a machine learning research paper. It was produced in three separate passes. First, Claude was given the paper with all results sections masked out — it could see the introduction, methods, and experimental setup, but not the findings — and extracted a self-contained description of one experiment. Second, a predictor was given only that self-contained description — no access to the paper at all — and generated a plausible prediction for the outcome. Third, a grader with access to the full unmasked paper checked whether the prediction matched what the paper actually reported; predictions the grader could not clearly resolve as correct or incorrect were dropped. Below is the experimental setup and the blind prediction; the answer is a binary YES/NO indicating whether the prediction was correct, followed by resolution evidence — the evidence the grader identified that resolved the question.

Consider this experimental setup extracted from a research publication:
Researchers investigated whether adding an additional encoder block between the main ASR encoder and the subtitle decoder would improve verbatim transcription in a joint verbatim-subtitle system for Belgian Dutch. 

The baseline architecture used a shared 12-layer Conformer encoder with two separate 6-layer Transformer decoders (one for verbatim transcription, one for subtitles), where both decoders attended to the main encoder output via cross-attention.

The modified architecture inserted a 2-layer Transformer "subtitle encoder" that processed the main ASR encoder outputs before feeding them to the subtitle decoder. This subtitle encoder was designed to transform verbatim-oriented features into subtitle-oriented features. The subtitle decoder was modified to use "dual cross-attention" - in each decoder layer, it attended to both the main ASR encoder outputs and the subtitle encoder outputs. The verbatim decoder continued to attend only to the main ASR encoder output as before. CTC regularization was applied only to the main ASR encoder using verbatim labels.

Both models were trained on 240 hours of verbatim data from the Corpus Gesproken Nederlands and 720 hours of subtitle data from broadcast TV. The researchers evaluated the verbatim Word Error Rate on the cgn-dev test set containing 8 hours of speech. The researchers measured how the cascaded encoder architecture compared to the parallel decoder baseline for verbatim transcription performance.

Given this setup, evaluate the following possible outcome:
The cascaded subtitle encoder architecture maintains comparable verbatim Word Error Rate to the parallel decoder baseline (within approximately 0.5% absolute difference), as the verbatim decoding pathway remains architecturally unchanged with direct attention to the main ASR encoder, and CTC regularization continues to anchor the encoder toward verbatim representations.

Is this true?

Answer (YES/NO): NO